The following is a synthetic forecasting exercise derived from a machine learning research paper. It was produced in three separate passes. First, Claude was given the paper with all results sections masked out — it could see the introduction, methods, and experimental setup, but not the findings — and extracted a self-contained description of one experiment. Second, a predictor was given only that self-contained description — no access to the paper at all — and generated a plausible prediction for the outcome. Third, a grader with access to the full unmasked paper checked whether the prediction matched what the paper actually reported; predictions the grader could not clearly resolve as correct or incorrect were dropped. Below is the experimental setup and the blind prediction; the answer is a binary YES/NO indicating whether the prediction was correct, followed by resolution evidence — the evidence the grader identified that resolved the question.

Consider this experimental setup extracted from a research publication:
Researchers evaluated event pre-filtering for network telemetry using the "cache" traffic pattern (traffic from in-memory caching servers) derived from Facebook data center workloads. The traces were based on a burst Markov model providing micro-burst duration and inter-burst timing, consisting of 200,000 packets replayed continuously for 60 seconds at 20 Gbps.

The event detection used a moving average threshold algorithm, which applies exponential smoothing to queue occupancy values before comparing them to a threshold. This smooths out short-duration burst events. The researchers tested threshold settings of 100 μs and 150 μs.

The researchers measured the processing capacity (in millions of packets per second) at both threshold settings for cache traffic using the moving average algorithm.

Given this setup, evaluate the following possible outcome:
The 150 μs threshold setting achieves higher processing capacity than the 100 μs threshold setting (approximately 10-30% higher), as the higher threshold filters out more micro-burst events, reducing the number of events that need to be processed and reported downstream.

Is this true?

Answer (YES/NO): NO